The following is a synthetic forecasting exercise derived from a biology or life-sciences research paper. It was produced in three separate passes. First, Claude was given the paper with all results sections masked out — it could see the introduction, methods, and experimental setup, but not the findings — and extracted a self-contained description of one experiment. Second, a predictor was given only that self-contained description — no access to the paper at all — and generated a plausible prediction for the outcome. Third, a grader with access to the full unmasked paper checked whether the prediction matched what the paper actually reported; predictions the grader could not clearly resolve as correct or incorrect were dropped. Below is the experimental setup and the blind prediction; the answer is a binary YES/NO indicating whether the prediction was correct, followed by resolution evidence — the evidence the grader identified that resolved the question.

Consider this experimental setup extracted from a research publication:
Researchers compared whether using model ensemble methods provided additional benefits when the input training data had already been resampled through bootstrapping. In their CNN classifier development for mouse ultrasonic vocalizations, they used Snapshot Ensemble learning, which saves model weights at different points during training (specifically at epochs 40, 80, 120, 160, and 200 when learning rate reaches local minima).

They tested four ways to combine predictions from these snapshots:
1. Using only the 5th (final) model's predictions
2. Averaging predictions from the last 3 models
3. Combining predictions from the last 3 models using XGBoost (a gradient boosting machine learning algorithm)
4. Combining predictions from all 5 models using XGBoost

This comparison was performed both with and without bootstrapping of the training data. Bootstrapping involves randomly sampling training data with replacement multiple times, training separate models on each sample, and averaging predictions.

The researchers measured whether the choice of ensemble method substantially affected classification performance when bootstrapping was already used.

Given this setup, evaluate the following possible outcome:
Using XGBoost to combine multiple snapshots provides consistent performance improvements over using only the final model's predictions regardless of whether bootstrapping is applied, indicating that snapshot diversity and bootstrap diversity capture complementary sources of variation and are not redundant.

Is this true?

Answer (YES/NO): NO